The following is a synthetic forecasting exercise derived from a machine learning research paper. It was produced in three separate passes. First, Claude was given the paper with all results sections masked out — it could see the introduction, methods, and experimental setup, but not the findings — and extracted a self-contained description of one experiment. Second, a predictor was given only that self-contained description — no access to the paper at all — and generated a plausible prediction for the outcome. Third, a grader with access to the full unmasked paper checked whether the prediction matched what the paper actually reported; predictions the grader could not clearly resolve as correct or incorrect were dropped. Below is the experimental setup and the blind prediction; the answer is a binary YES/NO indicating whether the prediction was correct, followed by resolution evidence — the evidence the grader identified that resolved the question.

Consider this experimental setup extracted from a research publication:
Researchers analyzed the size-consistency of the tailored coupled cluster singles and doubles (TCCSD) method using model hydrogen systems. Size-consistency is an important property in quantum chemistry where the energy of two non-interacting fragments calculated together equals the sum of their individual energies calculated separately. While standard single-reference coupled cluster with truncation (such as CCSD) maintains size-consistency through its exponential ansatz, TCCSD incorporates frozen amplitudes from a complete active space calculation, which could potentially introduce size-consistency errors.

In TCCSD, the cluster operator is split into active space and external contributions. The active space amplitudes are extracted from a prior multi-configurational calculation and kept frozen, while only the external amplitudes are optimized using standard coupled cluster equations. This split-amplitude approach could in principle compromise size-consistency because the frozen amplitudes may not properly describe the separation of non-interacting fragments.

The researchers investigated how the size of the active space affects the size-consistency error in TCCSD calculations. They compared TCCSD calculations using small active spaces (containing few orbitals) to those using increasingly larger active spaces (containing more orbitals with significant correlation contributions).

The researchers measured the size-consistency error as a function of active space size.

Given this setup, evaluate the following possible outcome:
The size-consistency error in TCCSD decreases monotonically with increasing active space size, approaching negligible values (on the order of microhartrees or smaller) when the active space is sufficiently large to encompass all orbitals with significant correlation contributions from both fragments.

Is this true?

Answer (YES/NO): NO